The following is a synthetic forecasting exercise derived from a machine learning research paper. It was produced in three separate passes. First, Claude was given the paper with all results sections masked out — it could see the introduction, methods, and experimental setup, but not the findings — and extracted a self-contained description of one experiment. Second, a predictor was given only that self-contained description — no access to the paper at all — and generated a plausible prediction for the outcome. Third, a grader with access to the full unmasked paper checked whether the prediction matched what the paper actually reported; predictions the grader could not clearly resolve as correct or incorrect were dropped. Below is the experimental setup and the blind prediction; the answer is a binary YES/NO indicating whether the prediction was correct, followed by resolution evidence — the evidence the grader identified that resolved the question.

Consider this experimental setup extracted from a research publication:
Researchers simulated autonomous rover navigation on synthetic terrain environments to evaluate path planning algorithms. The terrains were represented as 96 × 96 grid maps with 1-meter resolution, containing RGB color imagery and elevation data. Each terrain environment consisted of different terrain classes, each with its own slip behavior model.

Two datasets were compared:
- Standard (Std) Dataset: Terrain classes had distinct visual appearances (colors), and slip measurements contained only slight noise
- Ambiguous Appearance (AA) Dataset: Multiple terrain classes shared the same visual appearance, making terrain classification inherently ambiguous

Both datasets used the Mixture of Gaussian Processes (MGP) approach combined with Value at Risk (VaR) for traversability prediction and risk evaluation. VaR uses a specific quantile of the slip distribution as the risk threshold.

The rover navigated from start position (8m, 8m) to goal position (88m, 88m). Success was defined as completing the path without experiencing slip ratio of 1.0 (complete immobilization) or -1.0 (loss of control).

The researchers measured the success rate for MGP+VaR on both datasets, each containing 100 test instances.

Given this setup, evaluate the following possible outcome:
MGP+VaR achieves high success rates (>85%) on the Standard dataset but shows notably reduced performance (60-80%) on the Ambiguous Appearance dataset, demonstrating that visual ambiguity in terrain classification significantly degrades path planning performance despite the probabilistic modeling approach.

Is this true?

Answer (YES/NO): NO